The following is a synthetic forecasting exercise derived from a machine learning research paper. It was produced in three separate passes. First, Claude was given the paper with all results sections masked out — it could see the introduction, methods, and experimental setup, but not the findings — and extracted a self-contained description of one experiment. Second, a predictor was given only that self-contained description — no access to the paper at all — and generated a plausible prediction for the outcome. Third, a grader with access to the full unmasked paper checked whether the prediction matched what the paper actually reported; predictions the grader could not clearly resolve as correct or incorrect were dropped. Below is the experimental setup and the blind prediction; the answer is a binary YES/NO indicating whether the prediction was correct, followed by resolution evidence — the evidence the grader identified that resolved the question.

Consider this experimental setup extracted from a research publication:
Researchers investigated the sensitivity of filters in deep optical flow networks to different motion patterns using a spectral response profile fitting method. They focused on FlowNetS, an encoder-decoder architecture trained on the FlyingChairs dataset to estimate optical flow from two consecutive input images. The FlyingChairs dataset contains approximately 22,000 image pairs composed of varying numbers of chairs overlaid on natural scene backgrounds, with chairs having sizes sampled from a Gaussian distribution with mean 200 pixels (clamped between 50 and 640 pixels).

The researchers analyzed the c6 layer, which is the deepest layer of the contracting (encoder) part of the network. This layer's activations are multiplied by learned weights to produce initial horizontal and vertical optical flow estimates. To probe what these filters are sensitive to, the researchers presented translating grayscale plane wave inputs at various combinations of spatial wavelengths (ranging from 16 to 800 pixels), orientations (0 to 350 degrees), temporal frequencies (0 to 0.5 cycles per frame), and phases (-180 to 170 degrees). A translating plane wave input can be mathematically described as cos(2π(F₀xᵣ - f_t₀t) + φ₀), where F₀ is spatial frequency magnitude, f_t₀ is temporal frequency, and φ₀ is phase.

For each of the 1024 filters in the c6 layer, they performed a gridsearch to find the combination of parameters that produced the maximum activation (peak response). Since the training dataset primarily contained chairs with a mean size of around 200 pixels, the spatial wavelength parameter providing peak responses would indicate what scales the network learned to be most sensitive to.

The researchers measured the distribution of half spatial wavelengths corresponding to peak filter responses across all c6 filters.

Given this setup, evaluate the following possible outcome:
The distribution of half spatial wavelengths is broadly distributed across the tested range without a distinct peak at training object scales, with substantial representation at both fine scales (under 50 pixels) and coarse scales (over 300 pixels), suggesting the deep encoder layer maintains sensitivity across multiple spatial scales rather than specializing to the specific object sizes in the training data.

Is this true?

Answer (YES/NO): NO